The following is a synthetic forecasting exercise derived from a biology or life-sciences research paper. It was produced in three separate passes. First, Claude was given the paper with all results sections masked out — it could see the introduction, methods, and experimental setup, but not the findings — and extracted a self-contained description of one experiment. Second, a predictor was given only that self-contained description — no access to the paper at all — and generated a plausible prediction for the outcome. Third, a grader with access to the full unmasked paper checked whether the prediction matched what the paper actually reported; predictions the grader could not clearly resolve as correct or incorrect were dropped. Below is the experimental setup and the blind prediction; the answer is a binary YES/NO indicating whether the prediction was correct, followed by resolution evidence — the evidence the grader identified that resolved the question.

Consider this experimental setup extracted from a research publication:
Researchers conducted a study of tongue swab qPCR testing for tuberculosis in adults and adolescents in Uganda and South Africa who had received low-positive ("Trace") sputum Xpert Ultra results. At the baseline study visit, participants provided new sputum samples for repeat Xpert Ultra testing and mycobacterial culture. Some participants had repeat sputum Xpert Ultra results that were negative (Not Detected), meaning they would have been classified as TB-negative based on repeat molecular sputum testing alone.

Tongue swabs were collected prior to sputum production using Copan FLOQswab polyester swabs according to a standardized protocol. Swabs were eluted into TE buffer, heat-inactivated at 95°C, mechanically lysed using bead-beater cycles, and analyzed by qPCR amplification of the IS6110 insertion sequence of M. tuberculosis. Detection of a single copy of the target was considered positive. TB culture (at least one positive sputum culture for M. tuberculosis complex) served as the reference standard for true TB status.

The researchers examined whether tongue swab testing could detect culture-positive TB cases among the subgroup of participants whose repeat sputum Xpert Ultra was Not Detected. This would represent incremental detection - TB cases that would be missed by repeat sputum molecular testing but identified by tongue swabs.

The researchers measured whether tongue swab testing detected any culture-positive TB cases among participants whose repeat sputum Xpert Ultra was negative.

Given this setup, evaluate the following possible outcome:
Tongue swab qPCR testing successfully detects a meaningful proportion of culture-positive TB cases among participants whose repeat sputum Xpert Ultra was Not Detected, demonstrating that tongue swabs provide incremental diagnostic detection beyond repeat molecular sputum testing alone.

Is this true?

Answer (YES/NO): NO